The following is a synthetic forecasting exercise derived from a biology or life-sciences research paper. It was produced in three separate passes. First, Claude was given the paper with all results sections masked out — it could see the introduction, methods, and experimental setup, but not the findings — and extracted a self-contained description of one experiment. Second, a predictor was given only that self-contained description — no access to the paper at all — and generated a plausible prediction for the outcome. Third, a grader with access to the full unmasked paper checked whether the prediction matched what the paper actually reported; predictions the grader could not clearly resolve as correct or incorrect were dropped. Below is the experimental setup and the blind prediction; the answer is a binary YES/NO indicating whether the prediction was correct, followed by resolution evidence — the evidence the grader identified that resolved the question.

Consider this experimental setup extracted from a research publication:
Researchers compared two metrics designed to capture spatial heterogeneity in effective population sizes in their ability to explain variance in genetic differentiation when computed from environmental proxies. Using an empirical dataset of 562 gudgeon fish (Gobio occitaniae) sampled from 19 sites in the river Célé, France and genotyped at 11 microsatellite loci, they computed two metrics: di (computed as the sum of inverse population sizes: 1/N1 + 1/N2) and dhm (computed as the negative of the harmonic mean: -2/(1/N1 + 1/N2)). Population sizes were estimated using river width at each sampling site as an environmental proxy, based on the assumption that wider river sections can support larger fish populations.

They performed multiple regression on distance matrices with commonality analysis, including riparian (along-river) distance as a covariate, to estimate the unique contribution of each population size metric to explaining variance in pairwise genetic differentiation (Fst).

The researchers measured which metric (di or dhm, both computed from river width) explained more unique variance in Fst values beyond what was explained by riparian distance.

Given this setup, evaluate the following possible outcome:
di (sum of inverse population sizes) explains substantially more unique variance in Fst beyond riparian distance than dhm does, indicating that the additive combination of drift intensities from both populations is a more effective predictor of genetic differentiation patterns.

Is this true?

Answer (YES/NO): NO